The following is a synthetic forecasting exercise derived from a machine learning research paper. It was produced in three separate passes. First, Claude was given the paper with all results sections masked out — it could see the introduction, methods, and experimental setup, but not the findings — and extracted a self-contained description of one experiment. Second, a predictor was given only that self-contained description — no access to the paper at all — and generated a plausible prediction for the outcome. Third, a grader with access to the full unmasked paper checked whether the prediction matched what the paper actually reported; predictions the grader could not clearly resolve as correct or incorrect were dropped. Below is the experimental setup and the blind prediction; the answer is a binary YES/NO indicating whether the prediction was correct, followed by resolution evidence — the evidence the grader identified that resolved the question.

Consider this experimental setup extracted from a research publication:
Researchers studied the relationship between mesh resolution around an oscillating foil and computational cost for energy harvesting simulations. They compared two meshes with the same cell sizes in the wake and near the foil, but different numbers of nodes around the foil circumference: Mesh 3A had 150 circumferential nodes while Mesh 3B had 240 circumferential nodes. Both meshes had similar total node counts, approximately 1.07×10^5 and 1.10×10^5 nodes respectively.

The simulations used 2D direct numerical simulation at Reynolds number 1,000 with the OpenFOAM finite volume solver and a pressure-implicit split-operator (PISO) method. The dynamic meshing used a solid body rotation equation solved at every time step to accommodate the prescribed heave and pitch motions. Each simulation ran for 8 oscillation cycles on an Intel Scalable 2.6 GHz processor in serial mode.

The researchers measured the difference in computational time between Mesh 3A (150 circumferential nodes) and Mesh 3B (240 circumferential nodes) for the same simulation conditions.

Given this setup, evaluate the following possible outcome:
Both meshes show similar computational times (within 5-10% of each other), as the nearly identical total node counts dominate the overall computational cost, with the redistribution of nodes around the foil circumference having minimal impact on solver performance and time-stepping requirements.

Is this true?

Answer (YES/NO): YES